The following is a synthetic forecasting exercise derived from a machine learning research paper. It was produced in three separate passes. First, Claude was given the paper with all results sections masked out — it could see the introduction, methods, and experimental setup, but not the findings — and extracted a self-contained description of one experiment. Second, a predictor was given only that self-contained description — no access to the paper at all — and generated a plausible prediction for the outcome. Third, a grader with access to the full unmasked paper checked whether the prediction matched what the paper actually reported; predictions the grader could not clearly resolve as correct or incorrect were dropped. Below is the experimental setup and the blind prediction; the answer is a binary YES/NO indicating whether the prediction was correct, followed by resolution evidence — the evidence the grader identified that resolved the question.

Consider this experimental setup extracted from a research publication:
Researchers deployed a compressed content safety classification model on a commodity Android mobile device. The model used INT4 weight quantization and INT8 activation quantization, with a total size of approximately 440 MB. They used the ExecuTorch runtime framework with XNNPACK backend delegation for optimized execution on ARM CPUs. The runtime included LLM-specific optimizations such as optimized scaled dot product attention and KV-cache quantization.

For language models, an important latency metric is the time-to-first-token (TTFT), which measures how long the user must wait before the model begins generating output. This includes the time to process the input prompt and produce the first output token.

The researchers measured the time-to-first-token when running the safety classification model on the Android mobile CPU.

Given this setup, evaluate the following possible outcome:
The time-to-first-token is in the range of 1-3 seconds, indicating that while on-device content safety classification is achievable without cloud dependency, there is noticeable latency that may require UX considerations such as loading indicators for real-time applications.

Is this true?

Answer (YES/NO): YES